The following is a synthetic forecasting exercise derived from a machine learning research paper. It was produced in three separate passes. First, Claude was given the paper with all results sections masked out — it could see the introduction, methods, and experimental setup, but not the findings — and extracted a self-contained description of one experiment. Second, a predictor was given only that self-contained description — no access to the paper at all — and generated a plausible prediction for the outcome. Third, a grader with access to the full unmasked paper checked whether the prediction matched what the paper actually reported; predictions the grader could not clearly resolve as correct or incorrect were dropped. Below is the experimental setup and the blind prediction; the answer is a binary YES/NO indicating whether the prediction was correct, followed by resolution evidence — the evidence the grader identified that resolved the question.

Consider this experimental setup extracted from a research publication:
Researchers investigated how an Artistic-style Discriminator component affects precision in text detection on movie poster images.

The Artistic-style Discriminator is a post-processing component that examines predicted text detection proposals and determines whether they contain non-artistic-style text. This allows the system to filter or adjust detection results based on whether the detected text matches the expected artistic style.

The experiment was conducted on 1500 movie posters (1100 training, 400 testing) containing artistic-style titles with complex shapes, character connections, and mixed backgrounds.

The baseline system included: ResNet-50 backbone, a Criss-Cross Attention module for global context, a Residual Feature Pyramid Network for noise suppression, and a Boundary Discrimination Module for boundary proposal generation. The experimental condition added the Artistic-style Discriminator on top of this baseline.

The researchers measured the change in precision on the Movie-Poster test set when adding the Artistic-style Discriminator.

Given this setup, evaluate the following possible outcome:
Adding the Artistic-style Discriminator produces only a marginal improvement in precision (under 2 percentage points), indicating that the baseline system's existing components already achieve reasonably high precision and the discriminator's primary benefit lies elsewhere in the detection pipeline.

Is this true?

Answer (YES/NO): NO